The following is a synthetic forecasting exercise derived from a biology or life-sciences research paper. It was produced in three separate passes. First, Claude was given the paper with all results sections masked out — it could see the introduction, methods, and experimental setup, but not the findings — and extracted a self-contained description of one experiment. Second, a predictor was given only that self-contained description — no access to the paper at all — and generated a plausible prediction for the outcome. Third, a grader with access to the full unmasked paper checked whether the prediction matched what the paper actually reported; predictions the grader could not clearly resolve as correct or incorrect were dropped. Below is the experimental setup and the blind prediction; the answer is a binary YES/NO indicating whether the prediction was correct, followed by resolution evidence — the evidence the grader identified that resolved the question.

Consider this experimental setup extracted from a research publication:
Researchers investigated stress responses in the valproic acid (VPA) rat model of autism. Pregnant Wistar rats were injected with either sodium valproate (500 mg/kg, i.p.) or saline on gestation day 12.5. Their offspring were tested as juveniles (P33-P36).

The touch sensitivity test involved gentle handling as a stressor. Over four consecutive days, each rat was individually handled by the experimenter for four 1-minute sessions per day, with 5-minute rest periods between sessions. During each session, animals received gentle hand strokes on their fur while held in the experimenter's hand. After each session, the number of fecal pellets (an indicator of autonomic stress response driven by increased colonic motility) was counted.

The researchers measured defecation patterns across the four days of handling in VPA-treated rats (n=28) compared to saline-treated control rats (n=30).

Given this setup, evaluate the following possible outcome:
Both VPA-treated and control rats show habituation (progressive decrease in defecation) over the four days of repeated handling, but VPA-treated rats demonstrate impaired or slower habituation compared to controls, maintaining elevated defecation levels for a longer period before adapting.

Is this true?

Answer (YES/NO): YES